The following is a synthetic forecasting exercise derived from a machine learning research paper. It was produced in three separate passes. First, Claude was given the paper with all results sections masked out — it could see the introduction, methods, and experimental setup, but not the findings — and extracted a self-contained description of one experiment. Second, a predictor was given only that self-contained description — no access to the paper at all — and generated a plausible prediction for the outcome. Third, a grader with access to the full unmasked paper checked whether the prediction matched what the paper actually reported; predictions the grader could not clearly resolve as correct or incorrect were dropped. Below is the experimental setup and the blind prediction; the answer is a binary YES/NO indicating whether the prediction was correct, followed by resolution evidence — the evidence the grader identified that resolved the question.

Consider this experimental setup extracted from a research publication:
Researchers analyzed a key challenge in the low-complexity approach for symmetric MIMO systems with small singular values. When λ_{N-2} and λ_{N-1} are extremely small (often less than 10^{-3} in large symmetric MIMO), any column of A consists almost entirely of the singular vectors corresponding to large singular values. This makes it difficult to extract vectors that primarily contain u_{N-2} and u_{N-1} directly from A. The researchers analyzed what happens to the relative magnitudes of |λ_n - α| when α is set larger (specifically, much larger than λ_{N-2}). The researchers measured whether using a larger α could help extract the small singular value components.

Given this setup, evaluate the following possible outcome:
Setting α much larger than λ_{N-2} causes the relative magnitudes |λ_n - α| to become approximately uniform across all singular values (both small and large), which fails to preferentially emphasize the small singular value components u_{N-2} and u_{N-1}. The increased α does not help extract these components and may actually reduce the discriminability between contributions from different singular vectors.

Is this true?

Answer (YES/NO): NO